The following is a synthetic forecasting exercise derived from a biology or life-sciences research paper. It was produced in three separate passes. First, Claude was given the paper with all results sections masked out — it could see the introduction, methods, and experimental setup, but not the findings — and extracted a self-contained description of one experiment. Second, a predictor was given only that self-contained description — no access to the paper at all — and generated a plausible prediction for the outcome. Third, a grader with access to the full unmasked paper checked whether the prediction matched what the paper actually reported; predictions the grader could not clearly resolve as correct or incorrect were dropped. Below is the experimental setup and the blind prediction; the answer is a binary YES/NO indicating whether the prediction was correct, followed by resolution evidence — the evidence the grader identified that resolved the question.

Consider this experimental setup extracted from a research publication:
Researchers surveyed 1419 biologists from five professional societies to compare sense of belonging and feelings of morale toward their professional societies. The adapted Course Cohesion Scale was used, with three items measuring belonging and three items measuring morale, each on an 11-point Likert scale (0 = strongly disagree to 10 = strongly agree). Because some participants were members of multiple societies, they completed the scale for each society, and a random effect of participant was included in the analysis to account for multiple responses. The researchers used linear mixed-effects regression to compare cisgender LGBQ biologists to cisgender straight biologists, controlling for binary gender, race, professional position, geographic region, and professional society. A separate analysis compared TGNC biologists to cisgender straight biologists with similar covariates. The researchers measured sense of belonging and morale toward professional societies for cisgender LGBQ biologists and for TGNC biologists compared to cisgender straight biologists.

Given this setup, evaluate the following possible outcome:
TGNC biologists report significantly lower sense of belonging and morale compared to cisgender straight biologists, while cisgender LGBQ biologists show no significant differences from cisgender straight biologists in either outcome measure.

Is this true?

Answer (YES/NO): NO